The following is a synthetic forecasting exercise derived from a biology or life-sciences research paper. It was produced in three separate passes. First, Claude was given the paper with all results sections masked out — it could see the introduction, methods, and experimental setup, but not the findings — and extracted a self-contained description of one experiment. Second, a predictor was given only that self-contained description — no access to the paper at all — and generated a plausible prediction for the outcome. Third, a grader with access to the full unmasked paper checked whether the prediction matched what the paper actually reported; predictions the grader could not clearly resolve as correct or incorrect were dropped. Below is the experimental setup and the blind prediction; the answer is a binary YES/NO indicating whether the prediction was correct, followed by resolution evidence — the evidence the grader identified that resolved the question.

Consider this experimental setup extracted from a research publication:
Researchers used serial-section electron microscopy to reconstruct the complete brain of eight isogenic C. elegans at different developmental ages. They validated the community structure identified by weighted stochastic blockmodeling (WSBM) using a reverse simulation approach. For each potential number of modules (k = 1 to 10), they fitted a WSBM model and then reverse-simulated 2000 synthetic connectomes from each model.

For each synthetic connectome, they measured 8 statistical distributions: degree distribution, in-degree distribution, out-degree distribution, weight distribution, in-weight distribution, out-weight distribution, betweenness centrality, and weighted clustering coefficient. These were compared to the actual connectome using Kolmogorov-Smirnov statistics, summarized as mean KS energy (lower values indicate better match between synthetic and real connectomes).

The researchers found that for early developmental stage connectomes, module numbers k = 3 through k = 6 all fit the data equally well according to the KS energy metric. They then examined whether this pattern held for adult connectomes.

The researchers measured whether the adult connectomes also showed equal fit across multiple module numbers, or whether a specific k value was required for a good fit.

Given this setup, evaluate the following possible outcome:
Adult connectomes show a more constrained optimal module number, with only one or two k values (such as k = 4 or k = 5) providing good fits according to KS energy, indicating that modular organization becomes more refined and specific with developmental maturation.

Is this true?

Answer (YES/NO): NO